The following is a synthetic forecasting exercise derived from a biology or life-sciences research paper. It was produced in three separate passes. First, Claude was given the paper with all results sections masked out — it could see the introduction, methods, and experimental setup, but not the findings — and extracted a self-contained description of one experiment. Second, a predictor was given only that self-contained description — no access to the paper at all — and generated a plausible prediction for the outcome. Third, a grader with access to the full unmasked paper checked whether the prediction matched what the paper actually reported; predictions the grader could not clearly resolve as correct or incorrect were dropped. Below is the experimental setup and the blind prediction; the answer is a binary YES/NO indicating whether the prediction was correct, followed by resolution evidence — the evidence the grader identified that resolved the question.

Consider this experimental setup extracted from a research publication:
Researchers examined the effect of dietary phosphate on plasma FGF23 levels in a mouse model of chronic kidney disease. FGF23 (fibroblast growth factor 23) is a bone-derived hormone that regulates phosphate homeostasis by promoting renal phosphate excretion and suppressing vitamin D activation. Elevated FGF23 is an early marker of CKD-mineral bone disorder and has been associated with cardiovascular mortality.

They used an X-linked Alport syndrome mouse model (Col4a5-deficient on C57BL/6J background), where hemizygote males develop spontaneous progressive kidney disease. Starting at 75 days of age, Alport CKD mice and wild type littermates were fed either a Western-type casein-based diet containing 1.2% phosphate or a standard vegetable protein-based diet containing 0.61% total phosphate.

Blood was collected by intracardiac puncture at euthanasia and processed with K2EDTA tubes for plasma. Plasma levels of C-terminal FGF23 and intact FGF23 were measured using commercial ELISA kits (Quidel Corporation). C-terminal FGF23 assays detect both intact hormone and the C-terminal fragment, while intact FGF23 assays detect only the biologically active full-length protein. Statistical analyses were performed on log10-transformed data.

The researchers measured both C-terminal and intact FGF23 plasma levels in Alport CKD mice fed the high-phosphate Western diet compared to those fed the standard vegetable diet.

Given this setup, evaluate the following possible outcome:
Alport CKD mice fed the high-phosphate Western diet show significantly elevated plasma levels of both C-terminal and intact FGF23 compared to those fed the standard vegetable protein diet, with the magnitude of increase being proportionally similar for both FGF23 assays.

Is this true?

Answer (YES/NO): NO